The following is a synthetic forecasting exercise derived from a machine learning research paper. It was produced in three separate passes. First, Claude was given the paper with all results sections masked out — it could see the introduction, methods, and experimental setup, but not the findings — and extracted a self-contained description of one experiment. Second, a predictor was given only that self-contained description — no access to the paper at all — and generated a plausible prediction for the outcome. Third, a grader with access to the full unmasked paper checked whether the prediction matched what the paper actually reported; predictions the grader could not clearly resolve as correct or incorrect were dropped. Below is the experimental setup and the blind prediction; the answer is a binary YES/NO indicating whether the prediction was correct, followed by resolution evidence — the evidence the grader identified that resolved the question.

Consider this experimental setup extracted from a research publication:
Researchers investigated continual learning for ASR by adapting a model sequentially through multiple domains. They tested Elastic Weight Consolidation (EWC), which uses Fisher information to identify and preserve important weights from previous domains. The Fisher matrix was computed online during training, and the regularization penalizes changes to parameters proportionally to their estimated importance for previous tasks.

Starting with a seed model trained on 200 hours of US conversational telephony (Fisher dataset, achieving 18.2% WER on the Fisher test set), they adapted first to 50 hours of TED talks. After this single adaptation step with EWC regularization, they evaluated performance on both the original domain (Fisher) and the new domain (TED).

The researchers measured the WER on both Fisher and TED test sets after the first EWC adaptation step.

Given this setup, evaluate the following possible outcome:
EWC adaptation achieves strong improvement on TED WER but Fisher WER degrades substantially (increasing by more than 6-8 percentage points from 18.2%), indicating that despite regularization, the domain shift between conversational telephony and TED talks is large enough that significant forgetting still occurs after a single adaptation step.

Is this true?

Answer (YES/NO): NO